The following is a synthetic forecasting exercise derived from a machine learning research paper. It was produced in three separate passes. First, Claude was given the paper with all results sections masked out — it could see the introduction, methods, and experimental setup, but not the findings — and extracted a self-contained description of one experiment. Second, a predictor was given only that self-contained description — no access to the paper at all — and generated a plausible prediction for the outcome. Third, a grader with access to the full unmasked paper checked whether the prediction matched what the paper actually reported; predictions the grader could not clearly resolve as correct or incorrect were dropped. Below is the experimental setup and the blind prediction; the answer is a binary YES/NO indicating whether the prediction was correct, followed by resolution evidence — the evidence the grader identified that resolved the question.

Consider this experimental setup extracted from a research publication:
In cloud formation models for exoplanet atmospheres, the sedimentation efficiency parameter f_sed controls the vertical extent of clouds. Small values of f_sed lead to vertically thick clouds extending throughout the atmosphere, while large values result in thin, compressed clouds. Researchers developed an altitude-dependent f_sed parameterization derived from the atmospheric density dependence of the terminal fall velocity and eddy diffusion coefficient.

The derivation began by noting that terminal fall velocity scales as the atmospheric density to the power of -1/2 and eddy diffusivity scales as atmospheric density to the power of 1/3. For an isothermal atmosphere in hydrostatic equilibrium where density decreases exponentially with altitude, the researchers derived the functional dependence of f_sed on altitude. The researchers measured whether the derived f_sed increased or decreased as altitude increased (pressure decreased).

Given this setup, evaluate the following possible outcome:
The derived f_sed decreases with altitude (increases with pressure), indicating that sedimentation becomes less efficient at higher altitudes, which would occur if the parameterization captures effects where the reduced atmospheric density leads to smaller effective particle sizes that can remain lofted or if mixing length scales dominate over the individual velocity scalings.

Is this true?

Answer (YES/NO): NO